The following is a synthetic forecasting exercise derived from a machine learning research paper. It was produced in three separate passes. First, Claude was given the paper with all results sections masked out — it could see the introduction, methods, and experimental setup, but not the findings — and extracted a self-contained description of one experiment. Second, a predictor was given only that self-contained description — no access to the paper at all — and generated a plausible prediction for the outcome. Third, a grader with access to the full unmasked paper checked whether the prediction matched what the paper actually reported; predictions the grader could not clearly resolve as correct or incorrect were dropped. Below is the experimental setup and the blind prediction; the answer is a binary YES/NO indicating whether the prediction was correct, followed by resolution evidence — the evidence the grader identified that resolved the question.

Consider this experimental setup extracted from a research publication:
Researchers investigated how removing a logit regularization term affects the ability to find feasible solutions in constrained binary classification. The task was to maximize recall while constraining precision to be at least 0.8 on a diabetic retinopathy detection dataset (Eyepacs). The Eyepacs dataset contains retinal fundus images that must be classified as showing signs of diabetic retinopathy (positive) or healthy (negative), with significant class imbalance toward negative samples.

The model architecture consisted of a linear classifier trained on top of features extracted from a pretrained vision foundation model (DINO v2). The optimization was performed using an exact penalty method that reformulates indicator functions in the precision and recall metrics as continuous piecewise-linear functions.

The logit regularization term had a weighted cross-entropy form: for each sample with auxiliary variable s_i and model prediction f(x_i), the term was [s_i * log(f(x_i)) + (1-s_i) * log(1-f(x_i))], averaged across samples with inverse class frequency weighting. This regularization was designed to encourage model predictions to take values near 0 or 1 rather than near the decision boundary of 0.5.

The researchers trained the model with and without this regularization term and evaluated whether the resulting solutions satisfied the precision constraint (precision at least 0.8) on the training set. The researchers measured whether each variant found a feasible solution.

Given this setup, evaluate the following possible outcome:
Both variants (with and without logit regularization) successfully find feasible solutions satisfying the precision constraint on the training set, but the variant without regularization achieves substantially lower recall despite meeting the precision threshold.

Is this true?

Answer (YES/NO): NO